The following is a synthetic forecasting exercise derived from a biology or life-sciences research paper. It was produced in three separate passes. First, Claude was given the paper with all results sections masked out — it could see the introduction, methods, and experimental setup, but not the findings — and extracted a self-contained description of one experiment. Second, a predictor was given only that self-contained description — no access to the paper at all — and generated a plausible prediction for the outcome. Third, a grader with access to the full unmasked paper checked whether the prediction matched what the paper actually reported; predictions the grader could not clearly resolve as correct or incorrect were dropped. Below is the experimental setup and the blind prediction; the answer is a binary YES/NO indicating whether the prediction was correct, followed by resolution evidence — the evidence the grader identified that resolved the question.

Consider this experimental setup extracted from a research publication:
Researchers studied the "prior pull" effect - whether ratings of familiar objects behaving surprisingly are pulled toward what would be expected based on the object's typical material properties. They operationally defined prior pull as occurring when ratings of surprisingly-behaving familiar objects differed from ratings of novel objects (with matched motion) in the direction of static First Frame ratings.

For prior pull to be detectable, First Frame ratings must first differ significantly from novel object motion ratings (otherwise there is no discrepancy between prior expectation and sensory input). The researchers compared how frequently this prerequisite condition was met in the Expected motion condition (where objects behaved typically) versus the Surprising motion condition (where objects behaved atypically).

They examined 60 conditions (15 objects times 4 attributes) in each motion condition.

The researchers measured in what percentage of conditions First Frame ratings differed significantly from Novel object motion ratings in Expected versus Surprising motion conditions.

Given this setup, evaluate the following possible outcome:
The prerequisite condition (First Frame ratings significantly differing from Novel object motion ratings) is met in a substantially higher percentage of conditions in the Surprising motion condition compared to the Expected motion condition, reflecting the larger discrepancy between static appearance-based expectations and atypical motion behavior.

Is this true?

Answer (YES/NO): YES